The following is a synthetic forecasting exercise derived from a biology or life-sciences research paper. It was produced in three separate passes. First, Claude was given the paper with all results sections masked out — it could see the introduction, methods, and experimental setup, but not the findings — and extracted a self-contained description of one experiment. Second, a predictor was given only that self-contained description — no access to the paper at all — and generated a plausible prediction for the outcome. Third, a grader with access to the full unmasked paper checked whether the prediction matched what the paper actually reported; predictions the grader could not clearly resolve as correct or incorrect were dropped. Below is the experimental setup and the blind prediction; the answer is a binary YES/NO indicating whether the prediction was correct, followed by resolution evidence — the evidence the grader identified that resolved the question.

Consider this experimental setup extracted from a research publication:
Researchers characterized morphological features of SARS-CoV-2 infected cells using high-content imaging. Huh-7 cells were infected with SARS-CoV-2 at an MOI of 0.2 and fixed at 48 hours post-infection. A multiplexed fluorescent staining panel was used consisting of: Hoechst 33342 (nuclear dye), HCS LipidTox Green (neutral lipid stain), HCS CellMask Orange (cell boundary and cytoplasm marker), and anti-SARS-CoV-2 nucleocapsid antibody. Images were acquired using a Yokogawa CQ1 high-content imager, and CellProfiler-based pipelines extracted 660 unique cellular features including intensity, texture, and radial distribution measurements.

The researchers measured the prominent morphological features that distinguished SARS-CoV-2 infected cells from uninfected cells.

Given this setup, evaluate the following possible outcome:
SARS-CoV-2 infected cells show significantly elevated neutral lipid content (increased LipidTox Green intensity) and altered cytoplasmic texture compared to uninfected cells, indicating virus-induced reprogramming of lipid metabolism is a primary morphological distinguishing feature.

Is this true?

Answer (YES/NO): NO